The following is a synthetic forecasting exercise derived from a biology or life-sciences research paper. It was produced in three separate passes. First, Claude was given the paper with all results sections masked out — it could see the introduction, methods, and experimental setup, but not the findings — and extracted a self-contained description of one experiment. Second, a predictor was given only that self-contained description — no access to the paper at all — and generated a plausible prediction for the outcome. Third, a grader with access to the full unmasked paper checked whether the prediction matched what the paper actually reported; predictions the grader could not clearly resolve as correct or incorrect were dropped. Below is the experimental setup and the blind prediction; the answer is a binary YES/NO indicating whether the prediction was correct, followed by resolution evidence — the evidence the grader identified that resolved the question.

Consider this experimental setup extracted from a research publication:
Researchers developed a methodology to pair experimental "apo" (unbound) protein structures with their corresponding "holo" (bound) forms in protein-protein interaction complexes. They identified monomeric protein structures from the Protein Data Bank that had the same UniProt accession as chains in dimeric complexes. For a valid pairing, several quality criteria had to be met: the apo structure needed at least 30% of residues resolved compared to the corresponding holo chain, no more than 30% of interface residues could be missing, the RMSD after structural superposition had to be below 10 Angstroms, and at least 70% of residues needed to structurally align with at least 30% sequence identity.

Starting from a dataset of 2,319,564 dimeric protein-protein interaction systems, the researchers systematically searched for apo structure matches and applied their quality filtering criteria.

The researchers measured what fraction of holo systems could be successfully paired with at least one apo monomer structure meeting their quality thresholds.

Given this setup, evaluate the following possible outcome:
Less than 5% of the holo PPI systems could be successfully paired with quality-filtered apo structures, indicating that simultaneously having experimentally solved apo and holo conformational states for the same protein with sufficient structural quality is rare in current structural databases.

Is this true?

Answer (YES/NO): NO